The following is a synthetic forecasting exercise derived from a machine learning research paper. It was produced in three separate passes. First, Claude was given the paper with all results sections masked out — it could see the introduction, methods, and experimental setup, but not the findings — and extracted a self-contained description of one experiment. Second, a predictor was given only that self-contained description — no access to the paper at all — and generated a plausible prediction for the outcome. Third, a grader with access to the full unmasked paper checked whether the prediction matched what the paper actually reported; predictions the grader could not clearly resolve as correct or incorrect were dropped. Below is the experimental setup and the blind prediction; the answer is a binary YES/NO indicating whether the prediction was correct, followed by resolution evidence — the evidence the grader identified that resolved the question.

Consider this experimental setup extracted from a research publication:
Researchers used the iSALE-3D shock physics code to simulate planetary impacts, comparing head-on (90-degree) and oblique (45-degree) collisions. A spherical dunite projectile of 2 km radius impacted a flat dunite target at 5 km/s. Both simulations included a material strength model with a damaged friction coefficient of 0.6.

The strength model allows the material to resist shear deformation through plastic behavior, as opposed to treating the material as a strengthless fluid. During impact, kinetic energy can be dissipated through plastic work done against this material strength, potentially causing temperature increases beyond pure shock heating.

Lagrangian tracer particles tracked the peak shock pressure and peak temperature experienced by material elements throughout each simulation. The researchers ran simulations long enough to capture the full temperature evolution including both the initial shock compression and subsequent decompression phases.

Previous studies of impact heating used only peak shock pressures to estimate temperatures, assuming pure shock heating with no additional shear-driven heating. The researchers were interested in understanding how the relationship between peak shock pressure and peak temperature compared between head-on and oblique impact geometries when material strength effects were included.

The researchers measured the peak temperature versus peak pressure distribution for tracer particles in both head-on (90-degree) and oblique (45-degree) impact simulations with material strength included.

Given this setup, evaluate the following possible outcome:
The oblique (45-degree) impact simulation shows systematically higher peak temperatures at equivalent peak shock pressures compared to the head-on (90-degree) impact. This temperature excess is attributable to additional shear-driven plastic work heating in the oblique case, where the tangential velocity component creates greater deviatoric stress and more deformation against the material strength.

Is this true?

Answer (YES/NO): NO